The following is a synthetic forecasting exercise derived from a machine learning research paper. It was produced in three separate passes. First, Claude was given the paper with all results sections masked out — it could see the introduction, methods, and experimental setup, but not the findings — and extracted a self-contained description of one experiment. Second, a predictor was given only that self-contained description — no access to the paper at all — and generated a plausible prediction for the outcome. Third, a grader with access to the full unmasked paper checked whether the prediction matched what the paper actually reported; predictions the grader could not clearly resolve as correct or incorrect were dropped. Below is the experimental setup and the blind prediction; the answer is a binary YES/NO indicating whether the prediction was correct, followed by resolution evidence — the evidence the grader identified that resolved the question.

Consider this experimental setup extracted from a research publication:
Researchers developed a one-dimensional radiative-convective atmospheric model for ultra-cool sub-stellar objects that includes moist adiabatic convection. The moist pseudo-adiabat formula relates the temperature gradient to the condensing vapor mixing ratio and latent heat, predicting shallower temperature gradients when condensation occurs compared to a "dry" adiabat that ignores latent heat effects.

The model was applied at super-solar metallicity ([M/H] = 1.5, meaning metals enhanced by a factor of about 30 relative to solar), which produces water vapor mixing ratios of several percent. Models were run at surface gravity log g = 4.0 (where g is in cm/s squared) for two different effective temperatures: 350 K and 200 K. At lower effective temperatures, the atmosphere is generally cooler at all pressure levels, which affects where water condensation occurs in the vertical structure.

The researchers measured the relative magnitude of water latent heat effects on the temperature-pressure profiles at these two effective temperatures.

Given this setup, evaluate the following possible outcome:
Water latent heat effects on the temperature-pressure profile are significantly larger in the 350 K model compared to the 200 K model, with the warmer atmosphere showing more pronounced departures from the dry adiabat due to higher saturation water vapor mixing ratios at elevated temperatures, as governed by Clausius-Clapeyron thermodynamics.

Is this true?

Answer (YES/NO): NO